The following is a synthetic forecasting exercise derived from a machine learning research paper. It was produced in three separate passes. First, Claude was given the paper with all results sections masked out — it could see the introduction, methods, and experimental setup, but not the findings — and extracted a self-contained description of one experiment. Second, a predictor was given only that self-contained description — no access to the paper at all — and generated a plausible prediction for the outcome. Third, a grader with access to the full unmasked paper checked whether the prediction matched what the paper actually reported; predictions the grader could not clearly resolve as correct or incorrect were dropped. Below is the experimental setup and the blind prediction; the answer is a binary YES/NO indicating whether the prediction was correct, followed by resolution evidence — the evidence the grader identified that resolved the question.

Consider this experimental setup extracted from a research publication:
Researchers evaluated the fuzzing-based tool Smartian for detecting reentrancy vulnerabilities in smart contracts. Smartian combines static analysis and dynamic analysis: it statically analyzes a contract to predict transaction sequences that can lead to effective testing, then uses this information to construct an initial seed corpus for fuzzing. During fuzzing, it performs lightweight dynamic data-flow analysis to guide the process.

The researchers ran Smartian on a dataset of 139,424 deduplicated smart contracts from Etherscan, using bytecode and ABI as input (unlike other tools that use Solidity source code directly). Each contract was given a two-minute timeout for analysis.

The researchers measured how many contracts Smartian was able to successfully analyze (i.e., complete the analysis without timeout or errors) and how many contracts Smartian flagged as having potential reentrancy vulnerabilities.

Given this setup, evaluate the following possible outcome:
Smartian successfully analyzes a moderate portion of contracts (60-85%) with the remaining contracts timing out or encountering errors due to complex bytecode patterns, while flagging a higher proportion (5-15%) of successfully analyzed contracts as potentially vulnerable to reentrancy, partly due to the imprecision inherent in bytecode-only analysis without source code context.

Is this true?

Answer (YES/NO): NO